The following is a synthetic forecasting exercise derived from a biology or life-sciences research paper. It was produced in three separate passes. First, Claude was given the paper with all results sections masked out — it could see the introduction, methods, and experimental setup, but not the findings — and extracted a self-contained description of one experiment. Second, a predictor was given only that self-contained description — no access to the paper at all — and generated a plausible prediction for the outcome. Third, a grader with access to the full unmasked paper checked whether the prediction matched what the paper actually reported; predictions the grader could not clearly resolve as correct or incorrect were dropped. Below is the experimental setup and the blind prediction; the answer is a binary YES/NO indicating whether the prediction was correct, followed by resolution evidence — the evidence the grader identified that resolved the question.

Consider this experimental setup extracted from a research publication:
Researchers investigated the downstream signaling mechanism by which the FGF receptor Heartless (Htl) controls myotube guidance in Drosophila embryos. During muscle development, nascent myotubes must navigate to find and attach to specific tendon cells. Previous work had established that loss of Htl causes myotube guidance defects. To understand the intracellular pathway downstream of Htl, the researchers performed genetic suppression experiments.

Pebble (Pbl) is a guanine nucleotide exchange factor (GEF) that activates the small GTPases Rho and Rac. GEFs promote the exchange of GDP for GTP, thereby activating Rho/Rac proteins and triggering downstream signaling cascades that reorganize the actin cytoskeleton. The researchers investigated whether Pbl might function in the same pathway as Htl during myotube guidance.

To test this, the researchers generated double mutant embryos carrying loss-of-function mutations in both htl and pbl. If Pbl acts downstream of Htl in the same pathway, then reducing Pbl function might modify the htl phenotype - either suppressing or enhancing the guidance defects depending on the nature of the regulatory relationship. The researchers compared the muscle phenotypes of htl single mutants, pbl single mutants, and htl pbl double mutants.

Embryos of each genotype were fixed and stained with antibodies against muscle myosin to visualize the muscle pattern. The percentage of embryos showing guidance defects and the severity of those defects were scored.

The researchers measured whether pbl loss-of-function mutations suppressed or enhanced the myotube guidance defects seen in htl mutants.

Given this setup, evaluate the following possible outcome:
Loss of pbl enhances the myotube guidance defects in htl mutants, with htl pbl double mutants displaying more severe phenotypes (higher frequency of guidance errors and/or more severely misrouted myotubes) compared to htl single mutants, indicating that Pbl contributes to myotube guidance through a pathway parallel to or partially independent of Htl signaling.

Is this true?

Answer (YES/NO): NO